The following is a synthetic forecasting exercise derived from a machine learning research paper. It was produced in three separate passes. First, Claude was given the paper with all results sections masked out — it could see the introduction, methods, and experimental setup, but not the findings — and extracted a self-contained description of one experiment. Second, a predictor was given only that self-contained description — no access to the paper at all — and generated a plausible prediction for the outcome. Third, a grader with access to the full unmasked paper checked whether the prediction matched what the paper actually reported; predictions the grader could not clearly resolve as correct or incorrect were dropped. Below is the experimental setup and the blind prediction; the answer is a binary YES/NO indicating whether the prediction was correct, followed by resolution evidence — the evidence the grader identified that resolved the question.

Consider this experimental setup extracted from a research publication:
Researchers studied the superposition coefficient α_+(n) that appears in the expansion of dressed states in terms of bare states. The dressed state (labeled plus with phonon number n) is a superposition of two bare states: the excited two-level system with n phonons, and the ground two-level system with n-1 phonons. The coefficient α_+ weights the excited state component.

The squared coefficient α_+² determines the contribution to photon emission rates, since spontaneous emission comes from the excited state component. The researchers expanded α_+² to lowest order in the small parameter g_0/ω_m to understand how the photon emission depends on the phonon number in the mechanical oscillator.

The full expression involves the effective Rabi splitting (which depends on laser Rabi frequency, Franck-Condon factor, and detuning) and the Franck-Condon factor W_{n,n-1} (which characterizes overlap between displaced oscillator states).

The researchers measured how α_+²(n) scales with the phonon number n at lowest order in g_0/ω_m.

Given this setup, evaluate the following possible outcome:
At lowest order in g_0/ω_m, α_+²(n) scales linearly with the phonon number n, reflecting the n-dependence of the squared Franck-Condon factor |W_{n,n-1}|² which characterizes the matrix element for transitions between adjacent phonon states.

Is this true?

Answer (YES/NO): YES